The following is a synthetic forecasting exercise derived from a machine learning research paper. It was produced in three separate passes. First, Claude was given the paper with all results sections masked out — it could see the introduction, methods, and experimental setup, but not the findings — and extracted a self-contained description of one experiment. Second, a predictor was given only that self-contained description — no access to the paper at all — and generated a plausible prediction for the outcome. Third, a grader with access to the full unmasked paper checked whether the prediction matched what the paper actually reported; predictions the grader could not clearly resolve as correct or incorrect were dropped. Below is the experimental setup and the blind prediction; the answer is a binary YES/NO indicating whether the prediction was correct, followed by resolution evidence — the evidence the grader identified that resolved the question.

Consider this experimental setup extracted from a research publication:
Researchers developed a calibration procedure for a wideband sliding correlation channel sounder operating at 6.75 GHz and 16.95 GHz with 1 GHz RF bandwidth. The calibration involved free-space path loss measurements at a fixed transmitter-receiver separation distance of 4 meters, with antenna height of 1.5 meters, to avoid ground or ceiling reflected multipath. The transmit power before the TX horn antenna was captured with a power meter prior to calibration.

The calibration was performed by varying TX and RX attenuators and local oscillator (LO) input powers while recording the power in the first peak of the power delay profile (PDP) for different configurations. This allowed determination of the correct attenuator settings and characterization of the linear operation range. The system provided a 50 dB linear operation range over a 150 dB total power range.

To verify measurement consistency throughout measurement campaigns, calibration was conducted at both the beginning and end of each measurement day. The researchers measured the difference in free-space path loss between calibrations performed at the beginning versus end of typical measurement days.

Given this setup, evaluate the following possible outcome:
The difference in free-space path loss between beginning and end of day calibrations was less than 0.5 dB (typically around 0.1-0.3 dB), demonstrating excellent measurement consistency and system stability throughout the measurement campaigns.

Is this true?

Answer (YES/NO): YES